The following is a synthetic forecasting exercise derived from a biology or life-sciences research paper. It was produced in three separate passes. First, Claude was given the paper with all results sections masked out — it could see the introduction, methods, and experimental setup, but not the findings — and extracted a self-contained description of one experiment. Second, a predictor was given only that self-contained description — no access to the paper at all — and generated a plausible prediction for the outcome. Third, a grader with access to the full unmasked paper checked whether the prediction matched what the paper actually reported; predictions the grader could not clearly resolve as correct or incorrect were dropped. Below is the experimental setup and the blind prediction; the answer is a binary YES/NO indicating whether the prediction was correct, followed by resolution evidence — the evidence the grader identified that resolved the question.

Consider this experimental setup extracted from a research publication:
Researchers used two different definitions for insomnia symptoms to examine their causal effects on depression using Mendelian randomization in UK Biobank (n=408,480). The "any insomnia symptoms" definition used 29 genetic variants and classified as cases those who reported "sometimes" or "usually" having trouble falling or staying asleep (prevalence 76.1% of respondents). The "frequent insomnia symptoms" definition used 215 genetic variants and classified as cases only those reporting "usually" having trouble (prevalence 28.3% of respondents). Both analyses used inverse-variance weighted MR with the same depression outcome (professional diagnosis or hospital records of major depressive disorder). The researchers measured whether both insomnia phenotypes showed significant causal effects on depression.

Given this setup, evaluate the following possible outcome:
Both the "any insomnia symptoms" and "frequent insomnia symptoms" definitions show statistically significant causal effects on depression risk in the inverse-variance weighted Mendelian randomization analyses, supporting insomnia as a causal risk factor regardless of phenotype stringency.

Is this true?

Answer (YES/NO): NO